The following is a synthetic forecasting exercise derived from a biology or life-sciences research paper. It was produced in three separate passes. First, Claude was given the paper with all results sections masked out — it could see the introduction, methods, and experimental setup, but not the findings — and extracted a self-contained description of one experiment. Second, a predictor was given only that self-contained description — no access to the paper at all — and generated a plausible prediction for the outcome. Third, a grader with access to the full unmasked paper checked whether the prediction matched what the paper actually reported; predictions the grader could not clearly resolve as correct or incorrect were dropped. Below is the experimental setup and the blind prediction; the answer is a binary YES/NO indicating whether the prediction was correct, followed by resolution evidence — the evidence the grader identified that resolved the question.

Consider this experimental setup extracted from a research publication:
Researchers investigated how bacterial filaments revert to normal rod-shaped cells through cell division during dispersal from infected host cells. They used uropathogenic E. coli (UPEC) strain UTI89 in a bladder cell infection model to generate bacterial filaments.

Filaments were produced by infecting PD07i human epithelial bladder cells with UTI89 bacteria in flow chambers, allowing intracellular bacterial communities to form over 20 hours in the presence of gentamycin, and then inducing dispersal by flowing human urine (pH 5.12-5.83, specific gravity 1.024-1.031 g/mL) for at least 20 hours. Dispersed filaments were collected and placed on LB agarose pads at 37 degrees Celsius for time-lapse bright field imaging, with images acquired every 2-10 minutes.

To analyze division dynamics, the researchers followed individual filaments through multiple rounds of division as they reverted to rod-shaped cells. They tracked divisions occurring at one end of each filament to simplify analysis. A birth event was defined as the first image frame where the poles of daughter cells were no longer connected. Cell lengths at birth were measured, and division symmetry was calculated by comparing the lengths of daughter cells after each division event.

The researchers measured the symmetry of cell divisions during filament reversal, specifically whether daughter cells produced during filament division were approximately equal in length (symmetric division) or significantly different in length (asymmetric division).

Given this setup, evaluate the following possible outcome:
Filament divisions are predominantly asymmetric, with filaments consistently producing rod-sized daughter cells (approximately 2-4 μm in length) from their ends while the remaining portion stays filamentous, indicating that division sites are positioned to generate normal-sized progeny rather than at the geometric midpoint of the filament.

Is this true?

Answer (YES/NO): NO